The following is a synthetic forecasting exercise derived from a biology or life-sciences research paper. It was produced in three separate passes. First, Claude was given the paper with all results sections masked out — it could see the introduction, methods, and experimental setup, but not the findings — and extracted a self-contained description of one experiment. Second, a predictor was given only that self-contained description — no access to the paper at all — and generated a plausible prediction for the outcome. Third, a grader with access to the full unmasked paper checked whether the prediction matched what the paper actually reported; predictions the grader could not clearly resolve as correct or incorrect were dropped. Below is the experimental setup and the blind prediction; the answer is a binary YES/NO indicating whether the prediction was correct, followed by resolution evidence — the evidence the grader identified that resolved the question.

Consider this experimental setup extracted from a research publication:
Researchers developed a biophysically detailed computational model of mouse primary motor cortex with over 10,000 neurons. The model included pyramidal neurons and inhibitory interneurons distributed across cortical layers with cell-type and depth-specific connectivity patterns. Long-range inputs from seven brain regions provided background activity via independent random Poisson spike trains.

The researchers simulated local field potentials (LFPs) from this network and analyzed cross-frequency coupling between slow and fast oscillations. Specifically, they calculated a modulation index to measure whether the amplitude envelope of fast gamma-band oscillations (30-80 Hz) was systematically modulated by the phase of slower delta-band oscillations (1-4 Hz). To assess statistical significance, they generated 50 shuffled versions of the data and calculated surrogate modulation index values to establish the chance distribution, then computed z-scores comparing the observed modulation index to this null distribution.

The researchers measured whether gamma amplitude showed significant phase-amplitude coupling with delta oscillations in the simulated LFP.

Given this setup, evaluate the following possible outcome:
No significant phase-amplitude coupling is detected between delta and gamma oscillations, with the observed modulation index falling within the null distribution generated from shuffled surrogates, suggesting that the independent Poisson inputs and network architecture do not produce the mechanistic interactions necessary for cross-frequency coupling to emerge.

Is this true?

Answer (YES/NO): NO